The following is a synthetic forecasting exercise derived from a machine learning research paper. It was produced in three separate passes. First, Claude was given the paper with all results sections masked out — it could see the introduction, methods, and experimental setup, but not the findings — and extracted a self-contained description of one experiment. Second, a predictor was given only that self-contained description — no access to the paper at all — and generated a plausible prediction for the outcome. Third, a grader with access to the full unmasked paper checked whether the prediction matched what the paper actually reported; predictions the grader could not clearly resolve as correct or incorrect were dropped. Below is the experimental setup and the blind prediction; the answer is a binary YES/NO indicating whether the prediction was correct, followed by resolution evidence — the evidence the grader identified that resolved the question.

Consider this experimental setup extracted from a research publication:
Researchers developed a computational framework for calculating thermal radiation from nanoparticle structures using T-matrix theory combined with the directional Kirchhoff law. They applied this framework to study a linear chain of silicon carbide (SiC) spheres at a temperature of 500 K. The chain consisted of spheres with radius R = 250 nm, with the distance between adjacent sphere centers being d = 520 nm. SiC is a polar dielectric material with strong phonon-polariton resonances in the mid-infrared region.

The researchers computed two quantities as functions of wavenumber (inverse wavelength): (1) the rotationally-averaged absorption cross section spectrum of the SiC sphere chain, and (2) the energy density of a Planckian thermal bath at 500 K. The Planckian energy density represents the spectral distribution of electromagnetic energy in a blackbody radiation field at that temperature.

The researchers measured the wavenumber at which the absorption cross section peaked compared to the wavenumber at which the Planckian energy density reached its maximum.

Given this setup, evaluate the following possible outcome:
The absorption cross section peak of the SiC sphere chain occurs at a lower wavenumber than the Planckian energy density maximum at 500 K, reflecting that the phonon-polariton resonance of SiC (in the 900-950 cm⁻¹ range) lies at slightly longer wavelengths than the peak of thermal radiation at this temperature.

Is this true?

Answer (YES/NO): NO